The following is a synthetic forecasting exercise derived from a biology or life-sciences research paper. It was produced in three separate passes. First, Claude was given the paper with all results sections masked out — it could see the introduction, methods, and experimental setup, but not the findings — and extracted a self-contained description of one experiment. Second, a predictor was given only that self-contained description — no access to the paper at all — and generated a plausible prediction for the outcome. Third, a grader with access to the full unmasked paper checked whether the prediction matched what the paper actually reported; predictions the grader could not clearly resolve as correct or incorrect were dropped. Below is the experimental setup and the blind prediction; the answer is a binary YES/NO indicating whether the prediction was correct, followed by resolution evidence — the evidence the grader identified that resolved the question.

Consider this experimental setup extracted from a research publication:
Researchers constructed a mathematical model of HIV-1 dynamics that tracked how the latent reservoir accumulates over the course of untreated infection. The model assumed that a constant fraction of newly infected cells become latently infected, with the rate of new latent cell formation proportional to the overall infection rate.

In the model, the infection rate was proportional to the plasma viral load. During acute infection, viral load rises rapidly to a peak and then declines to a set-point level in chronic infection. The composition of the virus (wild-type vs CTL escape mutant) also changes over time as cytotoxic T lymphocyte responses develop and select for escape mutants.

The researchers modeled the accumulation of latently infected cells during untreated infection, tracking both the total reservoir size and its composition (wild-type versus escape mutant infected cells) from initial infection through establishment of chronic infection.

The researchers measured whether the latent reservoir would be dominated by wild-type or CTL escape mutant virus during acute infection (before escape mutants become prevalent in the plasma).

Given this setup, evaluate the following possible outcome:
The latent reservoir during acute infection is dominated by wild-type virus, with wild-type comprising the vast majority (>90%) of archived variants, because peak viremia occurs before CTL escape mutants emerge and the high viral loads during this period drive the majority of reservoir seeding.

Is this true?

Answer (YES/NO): NO